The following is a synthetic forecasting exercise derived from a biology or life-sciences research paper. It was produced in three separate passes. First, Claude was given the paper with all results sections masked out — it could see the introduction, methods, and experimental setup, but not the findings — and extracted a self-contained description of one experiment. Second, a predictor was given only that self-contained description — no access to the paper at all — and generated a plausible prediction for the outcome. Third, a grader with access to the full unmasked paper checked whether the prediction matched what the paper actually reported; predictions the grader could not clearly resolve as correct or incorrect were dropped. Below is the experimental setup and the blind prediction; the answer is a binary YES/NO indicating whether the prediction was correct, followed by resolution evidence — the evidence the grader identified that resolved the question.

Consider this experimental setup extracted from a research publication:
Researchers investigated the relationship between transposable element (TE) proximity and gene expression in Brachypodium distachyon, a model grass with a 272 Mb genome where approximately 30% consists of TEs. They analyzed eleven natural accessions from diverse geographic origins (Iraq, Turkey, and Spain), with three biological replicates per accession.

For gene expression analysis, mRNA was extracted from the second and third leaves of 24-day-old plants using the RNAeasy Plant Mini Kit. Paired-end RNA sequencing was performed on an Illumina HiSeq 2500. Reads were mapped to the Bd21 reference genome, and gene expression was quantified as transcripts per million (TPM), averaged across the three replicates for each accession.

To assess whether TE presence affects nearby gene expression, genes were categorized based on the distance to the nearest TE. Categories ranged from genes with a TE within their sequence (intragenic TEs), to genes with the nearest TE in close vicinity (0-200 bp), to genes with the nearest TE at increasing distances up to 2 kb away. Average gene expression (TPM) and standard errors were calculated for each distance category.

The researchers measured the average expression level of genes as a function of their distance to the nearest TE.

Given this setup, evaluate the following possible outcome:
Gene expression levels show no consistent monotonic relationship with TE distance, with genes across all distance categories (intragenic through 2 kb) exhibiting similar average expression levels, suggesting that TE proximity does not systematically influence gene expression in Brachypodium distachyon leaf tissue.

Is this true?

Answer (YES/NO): YES